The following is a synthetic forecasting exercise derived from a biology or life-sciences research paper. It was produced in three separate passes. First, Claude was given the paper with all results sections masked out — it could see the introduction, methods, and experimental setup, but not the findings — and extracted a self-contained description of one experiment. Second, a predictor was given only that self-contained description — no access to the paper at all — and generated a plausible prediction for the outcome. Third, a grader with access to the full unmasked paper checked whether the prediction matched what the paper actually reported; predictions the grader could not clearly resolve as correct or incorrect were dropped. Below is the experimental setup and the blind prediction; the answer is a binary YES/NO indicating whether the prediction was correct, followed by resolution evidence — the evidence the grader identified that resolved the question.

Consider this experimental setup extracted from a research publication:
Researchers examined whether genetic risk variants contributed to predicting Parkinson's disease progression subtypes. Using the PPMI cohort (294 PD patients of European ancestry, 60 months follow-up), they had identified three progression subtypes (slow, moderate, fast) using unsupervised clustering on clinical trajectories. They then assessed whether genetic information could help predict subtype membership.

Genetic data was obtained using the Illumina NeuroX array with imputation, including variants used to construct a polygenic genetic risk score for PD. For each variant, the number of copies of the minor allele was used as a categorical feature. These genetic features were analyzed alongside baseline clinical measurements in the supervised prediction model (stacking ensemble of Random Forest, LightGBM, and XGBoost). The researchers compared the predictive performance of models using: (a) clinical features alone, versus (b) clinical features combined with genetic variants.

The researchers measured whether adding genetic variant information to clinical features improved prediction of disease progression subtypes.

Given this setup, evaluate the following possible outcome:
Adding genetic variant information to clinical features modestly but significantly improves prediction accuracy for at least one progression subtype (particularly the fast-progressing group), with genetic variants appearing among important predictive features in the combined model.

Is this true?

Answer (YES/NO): NO